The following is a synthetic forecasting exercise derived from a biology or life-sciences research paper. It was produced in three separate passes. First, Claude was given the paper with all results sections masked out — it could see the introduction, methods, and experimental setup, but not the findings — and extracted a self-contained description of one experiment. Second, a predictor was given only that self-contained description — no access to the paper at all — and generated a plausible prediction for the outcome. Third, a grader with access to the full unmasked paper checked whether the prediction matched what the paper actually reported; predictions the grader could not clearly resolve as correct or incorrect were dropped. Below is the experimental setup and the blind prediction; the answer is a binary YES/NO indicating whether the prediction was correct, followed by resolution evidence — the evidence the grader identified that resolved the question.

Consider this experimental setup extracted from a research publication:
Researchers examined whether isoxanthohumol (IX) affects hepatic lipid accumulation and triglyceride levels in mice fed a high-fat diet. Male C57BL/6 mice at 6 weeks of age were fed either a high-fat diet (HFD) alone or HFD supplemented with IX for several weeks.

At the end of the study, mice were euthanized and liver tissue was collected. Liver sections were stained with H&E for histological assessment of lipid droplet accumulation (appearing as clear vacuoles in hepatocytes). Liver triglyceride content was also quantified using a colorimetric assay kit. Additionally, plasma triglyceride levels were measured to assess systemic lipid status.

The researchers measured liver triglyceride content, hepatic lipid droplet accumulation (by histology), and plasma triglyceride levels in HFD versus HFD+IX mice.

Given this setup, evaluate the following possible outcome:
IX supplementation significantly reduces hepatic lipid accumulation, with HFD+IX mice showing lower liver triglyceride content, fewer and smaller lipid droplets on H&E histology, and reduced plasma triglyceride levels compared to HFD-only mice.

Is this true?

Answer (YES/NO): YES